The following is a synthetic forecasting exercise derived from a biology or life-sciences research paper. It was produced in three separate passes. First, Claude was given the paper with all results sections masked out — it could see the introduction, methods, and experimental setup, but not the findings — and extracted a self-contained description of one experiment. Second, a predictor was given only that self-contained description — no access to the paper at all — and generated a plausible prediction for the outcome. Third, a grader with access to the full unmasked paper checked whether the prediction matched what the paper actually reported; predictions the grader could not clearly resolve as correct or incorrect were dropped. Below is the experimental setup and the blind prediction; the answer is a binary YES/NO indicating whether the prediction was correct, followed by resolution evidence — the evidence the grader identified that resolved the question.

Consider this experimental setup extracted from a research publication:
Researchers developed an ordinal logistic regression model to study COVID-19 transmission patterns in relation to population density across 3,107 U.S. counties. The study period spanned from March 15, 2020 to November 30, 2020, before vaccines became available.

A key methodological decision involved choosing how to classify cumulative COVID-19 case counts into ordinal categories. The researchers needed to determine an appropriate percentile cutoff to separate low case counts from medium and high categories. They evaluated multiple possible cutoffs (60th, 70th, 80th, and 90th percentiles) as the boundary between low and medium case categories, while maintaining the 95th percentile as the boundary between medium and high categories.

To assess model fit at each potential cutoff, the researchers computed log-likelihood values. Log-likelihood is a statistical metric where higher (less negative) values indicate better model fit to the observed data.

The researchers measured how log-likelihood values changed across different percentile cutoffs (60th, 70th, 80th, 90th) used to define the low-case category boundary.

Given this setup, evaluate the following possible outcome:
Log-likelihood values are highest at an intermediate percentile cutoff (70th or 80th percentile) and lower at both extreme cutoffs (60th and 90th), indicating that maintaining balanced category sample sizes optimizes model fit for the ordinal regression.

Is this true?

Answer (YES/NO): NO